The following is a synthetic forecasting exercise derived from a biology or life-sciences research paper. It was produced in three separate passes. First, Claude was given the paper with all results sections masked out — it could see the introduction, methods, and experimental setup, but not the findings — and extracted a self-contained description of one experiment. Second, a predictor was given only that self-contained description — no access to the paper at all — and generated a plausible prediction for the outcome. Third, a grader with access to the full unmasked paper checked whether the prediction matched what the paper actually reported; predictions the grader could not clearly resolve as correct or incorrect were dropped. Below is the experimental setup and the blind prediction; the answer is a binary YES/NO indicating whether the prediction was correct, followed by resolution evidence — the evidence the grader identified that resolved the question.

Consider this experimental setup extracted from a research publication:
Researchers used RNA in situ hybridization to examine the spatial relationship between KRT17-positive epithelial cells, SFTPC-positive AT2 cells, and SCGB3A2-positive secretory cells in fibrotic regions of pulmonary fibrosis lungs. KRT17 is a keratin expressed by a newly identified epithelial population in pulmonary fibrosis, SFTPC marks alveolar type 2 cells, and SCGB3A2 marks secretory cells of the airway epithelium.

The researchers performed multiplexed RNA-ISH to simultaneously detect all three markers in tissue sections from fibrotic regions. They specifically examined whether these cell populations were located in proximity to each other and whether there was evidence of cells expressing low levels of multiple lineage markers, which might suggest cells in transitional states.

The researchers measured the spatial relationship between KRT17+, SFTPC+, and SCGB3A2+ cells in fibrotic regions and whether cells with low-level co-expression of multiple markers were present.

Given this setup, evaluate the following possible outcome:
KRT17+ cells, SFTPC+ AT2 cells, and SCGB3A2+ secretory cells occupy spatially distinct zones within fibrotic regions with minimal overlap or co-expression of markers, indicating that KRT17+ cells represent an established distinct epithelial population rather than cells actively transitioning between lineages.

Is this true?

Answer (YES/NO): NO